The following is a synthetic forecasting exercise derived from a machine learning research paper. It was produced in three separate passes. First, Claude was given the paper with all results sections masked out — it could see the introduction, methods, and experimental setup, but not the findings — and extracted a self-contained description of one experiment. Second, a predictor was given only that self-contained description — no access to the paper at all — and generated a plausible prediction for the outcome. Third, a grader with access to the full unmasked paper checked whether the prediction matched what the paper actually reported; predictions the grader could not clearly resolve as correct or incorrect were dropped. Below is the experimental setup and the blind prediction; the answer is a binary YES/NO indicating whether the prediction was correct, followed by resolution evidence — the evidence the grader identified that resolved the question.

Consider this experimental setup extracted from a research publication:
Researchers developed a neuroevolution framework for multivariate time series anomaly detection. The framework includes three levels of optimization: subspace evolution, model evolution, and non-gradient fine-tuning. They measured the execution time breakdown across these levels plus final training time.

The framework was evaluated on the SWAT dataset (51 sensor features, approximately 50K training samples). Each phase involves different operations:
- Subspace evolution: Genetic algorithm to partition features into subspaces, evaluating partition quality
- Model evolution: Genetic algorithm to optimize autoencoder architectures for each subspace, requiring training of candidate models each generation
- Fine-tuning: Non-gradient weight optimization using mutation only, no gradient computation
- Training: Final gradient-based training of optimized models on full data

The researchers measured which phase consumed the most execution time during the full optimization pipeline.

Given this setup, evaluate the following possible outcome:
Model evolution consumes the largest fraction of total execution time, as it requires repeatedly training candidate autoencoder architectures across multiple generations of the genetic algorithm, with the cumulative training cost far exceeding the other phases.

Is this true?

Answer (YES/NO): NO